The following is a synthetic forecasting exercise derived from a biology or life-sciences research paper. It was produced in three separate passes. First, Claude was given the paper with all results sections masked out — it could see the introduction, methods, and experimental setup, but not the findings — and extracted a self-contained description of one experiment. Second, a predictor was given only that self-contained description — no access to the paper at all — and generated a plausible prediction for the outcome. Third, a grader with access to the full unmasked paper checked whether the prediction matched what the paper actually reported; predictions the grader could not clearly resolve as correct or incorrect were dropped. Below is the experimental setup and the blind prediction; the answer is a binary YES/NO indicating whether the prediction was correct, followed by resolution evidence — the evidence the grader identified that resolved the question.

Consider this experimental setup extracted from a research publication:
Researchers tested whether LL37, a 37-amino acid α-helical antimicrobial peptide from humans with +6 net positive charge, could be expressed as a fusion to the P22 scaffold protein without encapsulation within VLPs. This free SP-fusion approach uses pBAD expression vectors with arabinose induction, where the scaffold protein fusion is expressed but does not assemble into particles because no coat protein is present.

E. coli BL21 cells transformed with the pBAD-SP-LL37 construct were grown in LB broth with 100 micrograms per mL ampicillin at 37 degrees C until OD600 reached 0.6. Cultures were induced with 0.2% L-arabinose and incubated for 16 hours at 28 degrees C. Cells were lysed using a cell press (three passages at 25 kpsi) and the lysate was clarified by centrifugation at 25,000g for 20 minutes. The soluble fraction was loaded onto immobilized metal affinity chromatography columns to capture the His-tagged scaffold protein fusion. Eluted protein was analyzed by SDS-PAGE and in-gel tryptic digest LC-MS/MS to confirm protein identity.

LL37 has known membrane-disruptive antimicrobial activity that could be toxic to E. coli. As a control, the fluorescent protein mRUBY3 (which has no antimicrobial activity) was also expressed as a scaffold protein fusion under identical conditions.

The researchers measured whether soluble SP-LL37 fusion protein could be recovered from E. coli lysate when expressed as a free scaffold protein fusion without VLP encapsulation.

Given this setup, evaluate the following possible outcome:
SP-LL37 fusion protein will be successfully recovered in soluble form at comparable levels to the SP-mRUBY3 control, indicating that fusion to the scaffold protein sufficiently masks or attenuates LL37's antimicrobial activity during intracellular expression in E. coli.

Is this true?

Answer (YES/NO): NO